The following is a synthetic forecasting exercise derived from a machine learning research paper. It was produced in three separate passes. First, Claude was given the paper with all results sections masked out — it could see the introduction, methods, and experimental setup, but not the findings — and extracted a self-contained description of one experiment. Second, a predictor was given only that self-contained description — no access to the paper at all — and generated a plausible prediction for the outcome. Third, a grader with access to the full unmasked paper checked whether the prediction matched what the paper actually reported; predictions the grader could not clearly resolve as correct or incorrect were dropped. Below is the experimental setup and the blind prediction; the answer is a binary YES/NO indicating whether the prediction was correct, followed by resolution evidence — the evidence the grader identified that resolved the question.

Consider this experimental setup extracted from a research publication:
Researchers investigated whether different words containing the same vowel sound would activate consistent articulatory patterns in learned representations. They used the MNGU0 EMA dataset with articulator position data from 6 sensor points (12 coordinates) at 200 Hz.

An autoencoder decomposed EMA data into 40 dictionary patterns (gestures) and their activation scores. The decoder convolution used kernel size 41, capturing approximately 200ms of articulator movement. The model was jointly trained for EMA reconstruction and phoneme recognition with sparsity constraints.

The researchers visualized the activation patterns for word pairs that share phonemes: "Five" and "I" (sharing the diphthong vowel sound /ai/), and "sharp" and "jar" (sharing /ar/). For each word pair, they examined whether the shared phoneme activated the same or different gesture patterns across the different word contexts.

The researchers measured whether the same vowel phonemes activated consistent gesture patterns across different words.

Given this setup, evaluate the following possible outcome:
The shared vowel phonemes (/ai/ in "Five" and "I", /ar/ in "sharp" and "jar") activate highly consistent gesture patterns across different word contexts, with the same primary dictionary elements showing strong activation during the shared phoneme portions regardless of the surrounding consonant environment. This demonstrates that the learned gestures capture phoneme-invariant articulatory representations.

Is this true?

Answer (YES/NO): YES